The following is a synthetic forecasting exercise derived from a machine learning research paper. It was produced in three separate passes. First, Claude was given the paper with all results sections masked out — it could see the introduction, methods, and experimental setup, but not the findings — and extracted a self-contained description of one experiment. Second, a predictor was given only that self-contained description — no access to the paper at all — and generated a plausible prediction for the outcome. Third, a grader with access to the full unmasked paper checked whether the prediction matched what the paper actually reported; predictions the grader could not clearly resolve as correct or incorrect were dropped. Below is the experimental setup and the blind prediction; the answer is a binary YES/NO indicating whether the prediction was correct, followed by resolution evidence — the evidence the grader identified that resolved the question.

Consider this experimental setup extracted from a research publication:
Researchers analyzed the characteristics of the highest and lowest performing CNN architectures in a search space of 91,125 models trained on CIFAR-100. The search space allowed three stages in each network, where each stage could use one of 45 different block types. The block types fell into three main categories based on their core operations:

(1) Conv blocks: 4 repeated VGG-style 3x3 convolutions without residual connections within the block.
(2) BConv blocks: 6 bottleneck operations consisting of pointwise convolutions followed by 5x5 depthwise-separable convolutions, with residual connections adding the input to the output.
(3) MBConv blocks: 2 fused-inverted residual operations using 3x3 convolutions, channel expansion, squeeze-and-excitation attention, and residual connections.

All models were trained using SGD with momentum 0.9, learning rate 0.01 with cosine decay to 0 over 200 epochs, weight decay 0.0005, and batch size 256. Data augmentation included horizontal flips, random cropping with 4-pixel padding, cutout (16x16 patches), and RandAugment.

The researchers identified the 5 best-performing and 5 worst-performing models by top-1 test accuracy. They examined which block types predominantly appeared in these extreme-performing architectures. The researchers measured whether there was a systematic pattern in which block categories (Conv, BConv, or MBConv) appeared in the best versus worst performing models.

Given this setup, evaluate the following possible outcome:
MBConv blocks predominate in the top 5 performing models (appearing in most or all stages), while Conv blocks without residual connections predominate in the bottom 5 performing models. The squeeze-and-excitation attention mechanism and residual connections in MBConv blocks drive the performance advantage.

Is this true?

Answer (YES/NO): NO